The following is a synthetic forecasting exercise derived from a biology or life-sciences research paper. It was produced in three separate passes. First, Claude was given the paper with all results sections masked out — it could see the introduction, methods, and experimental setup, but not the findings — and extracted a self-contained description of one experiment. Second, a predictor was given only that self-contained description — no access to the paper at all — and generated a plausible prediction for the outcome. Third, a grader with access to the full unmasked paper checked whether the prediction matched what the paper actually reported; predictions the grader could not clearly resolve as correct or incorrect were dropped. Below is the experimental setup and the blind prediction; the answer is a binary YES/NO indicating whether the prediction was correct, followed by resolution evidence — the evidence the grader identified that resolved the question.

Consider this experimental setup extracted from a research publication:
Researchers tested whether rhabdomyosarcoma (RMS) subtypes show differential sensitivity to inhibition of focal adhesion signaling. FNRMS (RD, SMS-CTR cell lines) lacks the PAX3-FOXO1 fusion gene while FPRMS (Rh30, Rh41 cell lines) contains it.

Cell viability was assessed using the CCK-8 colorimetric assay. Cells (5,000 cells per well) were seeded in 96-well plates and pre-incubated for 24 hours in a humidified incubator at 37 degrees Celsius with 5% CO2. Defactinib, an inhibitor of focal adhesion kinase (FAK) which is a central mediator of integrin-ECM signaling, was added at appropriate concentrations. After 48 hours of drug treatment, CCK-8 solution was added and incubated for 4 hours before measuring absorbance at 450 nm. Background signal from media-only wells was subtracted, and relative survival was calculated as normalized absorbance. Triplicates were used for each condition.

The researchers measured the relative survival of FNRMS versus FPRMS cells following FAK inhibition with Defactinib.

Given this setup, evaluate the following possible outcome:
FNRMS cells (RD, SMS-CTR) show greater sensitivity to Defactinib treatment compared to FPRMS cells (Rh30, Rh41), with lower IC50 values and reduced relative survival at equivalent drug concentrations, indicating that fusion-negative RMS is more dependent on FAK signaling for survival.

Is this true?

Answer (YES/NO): YES